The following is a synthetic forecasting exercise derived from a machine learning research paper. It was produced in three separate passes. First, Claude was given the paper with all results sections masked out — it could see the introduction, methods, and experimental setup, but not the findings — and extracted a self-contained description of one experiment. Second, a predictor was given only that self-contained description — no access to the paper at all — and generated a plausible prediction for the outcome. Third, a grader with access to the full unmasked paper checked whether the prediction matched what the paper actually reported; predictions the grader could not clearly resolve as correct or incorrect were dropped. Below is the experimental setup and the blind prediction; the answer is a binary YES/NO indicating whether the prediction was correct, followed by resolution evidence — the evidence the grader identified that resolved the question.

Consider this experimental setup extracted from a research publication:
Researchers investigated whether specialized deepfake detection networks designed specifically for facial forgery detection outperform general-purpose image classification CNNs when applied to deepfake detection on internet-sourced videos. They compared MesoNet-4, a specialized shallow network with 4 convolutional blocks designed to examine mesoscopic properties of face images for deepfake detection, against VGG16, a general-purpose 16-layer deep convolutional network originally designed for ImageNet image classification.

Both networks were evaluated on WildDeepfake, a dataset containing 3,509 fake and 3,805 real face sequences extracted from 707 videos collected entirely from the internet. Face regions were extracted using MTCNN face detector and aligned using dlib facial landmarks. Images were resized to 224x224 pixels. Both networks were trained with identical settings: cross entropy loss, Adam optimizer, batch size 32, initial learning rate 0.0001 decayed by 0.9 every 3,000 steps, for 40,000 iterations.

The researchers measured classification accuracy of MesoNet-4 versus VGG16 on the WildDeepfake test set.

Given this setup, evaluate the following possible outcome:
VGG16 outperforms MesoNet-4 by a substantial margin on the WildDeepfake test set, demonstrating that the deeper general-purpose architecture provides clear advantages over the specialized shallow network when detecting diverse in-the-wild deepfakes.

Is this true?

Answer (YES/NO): NO